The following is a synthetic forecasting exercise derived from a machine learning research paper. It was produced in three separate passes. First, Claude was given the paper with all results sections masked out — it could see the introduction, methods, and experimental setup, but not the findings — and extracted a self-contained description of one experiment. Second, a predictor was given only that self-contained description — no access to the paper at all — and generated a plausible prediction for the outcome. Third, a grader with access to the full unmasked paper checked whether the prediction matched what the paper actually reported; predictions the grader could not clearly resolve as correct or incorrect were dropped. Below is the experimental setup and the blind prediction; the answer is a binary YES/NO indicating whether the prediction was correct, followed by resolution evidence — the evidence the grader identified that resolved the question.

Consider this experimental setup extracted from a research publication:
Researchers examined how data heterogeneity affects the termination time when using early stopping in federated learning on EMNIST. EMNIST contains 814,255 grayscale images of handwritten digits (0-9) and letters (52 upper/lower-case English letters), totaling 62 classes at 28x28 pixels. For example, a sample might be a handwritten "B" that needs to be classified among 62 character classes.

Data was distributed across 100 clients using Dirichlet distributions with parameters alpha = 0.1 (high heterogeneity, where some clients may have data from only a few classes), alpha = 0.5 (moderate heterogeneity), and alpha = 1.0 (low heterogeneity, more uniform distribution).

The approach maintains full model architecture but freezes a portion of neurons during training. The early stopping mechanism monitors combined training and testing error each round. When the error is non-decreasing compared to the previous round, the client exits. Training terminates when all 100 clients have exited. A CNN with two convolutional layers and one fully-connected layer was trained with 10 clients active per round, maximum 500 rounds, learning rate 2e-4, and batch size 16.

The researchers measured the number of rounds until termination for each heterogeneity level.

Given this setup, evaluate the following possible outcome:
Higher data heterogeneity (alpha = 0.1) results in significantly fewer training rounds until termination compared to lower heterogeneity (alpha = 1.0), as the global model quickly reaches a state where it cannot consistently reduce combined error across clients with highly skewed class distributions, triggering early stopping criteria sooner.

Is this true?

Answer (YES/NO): YES